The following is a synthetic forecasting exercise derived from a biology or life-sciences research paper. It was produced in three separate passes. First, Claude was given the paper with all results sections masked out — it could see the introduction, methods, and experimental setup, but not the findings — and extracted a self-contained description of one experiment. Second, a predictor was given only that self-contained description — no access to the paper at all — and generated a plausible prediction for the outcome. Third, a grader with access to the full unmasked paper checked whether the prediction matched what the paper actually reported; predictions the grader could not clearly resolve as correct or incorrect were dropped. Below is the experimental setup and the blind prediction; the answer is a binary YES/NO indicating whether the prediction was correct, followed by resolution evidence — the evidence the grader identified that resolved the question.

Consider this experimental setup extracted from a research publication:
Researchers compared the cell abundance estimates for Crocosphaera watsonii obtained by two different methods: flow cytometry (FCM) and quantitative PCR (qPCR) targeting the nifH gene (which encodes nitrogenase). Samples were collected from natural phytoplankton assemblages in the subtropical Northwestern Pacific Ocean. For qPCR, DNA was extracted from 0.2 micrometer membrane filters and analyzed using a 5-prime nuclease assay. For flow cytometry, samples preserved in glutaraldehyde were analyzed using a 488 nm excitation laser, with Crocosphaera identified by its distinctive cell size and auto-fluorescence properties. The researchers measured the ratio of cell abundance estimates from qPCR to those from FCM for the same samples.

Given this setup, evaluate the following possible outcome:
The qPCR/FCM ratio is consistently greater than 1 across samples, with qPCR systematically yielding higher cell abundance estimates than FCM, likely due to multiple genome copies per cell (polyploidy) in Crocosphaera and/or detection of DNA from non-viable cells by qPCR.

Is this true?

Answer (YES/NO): NO